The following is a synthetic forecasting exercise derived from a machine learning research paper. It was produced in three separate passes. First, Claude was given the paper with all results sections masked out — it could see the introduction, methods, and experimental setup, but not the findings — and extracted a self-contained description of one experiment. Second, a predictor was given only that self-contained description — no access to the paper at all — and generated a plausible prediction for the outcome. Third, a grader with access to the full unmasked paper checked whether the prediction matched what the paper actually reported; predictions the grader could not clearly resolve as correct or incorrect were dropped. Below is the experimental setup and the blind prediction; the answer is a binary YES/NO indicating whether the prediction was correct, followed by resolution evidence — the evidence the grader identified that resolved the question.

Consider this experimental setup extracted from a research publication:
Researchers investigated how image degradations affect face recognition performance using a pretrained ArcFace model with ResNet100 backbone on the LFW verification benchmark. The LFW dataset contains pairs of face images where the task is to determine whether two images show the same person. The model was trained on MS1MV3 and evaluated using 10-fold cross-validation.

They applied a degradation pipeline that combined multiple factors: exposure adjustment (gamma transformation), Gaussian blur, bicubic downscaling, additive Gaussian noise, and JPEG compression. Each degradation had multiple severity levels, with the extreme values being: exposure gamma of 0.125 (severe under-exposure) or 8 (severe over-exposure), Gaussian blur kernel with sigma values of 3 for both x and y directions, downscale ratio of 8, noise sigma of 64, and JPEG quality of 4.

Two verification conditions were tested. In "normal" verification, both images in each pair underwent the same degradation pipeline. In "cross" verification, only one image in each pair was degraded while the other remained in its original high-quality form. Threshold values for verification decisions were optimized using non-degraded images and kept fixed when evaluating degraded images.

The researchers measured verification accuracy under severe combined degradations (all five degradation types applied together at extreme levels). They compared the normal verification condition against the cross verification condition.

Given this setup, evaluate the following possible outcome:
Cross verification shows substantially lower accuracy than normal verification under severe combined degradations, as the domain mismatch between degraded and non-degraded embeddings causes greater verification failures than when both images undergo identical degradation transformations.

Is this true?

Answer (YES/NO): NO